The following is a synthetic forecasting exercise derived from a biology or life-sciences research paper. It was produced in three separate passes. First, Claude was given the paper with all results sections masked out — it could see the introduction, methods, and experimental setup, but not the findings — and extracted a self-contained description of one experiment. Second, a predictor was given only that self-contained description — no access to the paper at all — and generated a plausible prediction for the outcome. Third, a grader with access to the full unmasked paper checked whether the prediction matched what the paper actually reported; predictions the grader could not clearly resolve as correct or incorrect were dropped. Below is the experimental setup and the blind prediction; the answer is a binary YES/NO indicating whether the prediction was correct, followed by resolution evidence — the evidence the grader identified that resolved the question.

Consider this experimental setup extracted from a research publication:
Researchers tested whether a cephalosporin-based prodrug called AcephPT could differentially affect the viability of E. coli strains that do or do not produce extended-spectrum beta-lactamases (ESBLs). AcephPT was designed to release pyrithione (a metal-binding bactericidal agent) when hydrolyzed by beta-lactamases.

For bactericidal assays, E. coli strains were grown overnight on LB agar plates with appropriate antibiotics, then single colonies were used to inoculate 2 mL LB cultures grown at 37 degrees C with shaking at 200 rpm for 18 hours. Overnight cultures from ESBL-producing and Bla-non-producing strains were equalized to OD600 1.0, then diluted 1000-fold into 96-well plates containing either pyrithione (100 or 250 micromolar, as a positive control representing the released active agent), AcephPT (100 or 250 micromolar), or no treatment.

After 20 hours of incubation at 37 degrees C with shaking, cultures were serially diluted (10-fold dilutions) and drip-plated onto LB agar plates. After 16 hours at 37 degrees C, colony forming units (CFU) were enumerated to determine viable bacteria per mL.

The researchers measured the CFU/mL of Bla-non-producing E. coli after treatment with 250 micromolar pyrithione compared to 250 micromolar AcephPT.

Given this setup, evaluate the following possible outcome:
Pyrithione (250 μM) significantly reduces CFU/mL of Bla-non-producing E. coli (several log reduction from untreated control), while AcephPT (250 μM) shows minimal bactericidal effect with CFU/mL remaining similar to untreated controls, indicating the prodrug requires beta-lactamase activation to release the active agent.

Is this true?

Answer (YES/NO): YES